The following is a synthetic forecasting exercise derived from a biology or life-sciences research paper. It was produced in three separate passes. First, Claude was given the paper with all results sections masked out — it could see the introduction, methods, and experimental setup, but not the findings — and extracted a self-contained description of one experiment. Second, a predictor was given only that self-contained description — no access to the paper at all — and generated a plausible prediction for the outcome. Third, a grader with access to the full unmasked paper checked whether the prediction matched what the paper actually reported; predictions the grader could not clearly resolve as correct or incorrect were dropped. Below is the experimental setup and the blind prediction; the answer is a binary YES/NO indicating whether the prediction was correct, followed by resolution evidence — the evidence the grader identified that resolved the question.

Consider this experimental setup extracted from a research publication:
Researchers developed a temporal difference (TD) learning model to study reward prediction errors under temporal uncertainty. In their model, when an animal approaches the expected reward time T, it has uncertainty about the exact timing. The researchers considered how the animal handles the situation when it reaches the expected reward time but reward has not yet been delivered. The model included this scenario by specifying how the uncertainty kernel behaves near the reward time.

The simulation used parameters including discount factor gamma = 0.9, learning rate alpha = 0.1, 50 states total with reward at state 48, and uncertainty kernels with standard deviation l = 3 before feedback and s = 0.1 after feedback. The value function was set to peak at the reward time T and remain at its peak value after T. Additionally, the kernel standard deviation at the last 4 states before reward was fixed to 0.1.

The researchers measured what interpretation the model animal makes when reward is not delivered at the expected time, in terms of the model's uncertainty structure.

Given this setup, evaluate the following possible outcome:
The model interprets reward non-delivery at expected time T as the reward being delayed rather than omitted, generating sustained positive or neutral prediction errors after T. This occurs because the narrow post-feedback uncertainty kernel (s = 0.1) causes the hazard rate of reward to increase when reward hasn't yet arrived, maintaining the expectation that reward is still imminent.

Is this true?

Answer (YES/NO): NO